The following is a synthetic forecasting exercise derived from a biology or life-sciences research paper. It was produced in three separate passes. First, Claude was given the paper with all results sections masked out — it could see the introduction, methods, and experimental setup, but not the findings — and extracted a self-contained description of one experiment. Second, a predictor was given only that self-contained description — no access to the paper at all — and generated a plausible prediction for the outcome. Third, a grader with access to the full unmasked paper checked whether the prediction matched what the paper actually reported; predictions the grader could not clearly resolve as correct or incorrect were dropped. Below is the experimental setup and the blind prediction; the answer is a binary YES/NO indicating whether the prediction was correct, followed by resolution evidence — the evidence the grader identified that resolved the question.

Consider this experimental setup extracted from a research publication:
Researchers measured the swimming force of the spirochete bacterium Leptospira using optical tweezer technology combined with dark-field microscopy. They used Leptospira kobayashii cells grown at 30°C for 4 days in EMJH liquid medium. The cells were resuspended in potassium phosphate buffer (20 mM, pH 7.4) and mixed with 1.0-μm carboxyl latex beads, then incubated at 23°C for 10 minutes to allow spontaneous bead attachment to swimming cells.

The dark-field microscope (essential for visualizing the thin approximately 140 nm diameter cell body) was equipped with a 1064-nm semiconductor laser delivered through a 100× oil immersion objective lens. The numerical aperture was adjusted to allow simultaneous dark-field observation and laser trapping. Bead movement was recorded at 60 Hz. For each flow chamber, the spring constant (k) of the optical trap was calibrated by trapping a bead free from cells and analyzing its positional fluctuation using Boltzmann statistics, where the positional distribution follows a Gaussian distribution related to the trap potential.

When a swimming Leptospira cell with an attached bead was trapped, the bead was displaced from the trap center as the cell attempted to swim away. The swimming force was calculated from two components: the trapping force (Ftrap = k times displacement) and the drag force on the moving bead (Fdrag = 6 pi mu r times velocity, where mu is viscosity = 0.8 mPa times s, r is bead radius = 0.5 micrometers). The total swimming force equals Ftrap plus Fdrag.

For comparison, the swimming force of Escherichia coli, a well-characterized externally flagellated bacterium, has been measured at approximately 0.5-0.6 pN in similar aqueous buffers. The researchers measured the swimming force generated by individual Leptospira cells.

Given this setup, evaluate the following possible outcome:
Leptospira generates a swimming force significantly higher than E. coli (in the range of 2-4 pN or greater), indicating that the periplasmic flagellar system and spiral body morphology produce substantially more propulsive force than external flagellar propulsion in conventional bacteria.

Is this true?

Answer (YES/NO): YES